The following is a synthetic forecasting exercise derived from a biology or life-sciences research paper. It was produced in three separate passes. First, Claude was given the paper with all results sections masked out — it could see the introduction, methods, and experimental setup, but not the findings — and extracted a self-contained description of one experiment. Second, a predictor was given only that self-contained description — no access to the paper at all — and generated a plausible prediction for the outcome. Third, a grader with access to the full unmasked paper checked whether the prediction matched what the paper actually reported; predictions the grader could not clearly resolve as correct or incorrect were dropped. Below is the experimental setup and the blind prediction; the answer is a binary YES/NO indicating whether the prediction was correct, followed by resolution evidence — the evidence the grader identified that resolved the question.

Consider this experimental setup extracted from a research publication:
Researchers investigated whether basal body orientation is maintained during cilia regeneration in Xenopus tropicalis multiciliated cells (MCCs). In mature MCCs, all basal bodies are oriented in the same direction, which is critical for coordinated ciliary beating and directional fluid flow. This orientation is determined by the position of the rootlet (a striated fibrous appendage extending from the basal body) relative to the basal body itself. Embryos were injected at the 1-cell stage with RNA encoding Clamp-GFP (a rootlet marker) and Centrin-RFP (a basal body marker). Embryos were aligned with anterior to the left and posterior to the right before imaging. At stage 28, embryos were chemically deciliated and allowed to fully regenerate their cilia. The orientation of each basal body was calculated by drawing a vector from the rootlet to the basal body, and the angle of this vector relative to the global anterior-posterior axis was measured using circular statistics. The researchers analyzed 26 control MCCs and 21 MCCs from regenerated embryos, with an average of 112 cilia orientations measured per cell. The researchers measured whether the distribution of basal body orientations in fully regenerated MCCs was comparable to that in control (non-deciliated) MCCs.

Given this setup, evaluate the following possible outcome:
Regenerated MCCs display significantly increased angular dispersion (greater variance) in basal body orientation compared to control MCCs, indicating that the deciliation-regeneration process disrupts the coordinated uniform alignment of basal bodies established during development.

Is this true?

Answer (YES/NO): NO